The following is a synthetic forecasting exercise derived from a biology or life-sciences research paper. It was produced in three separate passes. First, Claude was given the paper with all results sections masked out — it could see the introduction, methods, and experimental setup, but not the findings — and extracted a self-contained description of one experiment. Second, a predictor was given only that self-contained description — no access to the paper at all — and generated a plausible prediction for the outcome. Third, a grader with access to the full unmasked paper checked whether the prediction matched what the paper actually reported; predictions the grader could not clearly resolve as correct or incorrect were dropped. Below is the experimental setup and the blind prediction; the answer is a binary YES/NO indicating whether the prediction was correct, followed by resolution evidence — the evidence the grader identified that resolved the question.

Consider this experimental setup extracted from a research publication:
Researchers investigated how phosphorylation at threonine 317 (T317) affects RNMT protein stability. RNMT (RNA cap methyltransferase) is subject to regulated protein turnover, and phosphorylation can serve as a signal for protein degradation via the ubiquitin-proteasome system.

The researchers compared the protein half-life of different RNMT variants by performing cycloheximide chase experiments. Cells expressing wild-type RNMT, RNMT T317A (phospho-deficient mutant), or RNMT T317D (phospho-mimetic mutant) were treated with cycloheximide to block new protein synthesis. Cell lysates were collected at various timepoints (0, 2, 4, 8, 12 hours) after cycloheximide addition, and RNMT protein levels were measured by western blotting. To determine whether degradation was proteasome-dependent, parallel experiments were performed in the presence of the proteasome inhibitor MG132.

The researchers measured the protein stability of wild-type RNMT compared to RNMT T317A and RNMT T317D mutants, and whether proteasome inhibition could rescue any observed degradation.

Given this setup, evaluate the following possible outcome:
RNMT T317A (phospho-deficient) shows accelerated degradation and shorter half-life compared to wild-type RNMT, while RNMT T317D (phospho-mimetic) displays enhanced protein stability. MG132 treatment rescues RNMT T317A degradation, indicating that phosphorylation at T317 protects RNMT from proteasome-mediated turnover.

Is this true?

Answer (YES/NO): NO